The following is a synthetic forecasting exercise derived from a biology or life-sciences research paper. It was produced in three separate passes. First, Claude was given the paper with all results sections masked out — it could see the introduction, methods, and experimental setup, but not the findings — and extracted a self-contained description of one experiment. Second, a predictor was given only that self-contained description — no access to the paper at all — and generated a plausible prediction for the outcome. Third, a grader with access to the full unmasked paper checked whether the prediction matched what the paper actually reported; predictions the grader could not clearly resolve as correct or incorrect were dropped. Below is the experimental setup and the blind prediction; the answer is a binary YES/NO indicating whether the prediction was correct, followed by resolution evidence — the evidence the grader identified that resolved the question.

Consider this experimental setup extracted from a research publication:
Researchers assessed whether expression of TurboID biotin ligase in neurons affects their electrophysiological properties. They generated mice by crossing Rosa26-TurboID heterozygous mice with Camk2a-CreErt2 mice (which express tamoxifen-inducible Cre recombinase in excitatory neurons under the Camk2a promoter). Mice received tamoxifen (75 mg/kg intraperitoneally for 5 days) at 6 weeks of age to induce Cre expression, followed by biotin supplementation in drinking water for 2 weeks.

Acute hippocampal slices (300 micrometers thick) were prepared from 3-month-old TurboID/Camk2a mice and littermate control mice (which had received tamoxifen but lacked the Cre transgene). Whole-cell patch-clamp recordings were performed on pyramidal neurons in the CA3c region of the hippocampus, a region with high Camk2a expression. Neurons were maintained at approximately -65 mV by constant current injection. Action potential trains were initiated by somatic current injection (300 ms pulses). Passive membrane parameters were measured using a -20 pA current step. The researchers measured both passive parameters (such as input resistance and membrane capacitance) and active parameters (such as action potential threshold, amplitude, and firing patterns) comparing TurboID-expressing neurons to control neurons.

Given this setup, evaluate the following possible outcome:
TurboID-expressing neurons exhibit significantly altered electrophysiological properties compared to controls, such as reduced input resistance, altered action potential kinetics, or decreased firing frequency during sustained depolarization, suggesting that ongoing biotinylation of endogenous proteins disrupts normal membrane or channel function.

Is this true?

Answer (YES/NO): NO